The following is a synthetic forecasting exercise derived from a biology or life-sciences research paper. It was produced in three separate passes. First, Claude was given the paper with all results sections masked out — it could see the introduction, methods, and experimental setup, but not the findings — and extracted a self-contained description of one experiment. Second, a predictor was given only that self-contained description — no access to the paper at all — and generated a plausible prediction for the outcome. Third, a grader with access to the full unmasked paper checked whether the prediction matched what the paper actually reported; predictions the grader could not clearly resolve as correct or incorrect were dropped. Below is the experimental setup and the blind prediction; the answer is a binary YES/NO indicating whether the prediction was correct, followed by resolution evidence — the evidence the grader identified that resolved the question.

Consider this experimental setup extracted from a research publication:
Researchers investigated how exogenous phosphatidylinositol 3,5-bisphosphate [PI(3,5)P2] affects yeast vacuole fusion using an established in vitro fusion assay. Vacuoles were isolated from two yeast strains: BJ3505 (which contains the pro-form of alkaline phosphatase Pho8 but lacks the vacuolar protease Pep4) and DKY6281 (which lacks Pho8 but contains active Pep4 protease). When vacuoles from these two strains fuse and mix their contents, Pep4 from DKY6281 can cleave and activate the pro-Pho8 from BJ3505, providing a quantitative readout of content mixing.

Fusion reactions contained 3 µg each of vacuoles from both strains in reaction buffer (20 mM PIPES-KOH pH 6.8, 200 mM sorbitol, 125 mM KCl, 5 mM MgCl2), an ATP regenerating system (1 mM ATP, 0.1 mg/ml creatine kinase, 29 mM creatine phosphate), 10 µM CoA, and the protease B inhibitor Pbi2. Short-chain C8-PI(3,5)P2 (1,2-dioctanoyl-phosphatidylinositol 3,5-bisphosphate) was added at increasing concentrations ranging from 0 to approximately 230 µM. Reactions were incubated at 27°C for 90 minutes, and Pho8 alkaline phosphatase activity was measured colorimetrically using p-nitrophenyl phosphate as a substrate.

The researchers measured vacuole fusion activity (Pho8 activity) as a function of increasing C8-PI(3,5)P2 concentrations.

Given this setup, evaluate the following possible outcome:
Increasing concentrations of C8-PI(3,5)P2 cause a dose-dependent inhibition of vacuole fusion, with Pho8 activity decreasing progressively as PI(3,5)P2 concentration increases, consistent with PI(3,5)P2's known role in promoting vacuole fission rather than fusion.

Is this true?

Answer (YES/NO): YES